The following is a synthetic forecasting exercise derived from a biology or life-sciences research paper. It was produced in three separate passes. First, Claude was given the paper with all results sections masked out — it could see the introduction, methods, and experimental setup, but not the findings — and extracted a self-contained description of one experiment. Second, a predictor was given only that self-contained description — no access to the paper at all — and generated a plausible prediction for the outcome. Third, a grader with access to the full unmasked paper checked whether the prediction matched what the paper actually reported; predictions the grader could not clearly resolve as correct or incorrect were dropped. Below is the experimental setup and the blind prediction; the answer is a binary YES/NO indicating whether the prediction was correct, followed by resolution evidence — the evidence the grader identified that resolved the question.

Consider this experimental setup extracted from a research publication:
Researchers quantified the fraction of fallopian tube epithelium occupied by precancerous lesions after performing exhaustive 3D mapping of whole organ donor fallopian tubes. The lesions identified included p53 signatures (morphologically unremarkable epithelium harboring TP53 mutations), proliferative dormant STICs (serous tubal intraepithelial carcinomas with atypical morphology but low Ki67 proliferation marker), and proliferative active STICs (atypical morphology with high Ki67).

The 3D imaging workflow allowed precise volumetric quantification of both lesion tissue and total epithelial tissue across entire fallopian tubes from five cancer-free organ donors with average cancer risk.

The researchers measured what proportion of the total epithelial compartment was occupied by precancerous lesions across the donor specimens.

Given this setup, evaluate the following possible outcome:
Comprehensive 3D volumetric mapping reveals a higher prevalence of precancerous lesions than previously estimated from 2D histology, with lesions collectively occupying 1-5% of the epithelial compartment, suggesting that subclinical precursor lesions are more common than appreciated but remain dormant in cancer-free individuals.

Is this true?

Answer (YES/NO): NO